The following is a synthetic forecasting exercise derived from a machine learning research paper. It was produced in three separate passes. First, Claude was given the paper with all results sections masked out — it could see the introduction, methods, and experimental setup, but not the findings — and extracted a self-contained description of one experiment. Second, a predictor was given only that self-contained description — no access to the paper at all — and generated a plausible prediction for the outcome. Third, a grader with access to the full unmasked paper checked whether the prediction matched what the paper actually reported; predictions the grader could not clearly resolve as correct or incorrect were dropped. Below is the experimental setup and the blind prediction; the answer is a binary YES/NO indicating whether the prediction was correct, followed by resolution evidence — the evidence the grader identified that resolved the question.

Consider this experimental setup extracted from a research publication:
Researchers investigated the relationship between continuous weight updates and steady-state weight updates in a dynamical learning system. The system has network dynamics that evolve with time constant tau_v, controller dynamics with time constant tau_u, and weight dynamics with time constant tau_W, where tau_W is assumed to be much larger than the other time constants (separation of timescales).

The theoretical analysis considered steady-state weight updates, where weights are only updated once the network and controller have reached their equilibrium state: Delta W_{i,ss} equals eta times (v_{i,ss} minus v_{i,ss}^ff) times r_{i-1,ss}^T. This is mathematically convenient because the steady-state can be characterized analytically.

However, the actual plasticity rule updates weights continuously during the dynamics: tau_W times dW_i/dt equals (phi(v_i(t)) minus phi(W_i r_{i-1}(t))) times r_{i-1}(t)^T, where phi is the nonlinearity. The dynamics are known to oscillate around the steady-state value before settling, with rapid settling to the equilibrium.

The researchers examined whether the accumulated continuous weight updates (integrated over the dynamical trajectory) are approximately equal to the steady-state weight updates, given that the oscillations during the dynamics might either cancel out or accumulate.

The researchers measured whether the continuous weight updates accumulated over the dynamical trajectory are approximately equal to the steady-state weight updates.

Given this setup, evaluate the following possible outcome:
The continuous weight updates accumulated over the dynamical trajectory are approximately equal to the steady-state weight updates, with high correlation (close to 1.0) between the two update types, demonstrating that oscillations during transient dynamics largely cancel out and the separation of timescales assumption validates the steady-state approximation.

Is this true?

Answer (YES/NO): YES